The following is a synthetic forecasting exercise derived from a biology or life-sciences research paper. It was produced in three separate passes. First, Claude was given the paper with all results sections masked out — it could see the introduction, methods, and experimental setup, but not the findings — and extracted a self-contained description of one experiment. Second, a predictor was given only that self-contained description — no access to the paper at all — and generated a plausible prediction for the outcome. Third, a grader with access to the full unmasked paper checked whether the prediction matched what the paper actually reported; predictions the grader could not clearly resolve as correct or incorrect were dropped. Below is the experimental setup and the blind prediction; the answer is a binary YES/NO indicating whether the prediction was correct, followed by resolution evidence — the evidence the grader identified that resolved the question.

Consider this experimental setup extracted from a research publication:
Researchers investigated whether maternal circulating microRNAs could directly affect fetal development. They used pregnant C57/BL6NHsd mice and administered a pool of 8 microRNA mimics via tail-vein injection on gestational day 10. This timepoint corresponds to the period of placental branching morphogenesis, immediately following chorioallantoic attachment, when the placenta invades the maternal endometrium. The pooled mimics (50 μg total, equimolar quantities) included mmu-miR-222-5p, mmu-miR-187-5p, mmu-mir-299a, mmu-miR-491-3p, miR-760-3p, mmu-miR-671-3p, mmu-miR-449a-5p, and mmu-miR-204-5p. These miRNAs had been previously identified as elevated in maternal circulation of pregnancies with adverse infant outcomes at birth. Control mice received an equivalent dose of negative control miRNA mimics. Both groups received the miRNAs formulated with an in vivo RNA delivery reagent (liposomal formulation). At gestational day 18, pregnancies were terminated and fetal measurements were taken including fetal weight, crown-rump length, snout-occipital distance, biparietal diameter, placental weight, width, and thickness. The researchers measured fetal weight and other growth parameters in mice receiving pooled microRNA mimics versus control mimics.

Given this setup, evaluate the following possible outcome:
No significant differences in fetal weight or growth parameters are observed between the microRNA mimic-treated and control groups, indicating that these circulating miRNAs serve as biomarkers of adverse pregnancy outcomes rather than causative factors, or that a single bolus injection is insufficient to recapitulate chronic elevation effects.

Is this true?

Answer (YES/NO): NO